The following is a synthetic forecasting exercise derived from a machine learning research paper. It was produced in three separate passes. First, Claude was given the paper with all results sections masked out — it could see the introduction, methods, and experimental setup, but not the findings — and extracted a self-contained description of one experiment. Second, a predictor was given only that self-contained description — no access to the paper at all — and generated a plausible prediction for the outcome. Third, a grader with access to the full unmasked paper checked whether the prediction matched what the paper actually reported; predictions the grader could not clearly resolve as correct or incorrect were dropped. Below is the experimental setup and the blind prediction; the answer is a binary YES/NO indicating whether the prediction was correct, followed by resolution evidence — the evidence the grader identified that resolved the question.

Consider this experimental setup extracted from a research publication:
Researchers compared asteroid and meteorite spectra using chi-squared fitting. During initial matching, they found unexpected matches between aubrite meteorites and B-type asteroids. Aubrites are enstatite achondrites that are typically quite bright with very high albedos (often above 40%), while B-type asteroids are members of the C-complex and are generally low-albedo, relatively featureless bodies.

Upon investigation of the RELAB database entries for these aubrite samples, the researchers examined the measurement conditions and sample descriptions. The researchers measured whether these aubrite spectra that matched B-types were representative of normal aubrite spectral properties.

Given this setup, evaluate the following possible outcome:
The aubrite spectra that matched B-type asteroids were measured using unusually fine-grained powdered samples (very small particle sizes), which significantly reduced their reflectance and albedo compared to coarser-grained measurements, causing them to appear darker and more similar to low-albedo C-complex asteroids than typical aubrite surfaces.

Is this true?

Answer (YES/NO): NO